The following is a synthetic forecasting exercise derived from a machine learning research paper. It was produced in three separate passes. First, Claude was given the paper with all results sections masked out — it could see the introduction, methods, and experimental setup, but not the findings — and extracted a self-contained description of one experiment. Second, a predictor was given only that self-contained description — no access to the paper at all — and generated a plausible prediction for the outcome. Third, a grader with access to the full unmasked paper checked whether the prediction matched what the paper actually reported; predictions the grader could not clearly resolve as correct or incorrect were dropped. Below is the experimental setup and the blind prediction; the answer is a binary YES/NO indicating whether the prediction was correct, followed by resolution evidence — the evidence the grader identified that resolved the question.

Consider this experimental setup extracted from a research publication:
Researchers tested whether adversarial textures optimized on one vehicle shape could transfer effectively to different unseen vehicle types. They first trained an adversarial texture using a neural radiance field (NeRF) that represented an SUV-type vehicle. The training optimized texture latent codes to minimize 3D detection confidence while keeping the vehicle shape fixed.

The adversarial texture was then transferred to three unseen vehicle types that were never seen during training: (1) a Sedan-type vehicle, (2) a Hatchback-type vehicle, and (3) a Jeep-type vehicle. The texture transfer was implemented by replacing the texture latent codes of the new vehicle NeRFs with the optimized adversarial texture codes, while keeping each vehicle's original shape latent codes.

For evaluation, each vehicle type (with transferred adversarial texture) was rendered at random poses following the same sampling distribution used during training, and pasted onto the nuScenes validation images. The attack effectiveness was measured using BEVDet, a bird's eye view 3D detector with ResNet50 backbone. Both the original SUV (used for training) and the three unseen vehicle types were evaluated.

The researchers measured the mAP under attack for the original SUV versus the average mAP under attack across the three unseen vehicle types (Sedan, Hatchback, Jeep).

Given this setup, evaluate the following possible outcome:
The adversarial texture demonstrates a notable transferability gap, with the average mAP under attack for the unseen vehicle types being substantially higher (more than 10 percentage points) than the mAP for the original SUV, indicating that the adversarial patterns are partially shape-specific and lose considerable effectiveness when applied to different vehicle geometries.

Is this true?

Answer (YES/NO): NO